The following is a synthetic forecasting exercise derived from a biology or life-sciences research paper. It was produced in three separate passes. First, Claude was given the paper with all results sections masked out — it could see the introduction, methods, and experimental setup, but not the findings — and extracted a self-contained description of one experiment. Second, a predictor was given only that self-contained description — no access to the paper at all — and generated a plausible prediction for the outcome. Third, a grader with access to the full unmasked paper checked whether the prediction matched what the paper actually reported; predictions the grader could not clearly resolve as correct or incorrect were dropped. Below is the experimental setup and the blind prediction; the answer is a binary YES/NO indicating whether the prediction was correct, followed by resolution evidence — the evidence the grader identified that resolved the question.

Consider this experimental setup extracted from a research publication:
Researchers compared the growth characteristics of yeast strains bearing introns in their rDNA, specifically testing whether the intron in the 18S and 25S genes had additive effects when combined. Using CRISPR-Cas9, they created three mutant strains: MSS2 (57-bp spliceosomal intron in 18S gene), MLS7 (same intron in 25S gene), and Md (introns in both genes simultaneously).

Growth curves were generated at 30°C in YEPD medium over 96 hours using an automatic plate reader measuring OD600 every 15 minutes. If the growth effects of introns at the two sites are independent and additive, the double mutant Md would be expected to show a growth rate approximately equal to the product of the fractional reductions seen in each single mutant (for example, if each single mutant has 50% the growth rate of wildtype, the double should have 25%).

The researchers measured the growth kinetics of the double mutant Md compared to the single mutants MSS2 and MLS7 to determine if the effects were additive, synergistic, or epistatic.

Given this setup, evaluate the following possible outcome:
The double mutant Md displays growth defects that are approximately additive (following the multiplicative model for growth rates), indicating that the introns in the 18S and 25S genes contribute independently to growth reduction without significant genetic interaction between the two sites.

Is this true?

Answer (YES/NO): NO